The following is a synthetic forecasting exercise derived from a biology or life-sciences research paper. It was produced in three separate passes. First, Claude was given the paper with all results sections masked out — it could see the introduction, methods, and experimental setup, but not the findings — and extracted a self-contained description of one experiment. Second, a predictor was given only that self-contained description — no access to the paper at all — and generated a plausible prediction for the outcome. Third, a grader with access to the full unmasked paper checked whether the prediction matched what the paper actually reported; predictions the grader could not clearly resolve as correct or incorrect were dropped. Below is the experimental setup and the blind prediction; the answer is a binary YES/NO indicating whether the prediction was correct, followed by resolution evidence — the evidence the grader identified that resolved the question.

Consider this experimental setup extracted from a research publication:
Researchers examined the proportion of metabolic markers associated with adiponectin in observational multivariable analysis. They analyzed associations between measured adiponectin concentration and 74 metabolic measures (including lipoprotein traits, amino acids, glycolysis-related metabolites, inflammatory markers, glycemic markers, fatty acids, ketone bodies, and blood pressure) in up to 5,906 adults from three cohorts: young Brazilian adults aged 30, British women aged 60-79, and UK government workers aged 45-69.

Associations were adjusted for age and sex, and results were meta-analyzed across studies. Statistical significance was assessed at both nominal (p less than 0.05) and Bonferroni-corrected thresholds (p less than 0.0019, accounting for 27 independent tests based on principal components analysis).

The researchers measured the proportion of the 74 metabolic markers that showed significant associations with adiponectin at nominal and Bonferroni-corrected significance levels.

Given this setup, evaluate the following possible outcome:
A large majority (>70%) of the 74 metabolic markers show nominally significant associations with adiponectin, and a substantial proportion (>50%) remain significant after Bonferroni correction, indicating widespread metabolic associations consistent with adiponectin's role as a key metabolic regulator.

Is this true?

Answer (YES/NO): YES